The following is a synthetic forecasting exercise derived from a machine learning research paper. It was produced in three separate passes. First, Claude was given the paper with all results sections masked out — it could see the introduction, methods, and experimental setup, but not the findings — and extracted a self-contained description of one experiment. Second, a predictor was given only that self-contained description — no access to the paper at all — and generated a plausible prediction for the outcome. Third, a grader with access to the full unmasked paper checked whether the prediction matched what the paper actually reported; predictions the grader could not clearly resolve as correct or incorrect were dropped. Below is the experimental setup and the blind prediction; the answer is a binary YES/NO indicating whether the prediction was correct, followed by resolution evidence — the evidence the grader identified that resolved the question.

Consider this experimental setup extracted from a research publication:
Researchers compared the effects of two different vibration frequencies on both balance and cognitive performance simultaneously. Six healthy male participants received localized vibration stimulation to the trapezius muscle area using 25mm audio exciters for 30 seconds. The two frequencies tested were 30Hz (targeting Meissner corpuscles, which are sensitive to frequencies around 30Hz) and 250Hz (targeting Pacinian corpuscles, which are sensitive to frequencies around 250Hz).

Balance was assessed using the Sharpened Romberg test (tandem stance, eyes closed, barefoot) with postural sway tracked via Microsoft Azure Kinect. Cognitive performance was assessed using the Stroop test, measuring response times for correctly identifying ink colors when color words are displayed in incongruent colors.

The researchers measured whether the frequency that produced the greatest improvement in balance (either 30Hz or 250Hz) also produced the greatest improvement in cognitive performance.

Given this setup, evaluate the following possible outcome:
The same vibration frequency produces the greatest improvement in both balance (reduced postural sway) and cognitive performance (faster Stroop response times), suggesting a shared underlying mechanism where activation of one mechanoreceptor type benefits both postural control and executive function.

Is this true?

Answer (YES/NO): NO